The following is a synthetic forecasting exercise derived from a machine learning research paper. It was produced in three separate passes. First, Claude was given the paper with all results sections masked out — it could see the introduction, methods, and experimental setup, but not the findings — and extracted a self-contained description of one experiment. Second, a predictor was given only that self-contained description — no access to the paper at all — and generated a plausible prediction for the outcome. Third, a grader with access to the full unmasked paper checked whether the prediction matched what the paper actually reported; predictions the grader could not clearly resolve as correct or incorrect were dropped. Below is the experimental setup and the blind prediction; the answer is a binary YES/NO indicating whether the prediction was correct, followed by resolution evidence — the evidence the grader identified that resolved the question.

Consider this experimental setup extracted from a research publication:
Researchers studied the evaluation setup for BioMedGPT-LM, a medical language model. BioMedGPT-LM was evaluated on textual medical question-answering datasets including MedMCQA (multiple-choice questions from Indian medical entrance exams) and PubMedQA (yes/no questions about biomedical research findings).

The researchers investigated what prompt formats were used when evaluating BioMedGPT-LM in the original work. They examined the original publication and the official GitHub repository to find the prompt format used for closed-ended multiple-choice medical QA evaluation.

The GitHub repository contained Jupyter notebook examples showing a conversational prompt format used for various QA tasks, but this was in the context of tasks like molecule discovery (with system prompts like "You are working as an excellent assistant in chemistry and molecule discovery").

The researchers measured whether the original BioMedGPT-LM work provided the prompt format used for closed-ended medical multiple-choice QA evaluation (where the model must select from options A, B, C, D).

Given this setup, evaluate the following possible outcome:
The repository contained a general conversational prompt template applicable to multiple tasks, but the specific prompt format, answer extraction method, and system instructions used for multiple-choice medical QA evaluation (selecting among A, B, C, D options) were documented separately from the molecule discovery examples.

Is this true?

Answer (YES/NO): NO